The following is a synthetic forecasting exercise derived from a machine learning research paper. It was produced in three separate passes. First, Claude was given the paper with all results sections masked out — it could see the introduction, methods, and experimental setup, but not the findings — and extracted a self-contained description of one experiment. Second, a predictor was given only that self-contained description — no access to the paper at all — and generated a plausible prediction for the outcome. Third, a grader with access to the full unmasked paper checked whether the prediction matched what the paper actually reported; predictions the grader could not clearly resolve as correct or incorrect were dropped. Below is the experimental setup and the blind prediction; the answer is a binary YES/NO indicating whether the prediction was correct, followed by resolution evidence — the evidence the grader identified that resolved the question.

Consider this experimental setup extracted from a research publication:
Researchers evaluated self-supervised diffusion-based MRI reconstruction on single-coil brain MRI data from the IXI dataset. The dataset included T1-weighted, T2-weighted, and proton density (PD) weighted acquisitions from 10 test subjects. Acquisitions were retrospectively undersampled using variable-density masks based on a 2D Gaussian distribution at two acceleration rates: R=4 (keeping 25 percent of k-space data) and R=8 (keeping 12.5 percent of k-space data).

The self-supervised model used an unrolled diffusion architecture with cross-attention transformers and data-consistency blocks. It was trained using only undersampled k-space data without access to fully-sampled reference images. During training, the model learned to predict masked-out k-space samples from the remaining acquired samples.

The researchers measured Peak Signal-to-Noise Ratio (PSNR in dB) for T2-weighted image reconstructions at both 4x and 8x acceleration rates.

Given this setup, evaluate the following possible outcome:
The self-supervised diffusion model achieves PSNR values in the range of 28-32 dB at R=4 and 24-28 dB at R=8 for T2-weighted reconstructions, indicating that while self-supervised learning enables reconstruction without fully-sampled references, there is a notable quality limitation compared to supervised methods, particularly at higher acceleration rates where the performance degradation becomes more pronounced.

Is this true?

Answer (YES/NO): NO